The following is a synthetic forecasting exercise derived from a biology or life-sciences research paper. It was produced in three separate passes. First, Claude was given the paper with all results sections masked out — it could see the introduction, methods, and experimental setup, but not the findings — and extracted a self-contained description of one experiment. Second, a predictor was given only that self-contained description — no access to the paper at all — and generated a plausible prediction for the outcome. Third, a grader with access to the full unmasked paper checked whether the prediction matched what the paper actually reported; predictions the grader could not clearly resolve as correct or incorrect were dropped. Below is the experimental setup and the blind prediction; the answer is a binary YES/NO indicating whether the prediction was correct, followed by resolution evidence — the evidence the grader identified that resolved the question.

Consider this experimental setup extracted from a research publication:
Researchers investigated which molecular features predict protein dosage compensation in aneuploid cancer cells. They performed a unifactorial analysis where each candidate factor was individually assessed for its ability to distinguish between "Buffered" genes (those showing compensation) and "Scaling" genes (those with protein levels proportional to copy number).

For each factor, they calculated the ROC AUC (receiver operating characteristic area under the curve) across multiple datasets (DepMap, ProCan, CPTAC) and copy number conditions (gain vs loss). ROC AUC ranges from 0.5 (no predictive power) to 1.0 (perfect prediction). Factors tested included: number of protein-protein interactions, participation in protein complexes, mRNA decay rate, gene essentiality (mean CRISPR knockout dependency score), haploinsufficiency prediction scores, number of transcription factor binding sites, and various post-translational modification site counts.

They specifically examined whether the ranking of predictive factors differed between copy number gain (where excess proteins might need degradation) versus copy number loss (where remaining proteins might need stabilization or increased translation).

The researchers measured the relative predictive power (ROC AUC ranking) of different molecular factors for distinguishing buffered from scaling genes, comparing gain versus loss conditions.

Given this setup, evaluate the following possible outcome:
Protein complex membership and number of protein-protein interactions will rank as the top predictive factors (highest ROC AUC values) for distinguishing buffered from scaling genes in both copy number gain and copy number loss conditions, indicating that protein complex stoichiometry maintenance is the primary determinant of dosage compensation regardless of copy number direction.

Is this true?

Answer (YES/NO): NO